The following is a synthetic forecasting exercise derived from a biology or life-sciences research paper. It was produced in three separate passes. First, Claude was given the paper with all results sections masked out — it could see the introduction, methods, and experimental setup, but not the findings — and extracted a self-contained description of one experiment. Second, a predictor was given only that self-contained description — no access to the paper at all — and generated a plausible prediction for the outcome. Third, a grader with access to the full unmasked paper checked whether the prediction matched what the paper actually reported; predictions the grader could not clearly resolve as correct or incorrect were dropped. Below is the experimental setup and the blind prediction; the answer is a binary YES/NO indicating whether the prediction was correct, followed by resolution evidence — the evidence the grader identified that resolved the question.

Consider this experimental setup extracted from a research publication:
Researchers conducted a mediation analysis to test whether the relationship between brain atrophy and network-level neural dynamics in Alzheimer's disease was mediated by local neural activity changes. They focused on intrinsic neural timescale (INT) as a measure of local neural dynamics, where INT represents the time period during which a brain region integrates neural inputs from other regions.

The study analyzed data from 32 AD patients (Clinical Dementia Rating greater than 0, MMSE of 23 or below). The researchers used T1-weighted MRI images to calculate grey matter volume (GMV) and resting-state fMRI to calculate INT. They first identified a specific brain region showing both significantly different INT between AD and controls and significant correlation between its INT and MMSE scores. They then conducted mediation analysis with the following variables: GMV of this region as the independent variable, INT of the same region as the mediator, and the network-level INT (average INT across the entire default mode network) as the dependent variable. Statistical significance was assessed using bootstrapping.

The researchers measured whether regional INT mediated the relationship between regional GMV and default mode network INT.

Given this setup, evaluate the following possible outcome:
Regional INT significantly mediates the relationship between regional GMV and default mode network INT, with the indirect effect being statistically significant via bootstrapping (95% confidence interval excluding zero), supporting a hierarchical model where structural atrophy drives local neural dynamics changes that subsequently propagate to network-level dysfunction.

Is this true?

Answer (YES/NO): YES